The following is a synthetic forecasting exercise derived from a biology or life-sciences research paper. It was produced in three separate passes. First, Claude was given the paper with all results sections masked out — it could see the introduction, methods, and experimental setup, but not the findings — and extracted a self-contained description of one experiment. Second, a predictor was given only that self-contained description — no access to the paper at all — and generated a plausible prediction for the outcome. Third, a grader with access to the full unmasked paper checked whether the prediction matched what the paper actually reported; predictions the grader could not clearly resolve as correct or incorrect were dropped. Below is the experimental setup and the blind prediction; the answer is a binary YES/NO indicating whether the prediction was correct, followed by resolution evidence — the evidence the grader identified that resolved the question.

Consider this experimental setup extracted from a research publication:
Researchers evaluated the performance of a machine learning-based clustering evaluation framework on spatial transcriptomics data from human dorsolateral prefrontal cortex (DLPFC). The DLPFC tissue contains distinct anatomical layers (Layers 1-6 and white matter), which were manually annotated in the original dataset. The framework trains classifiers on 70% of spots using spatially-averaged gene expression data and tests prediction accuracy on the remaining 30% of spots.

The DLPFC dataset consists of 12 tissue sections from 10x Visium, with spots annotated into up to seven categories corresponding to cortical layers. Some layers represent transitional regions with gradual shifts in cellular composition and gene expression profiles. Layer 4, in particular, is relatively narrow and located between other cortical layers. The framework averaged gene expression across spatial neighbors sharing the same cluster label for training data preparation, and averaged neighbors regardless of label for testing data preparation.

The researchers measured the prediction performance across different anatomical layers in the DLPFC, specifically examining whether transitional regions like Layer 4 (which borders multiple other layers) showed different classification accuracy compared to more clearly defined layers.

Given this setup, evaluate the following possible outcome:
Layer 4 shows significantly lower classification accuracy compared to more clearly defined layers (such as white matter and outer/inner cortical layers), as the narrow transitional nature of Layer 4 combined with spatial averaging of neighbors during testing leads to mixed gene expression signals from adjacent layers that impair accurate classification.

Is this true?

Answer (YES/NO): YES